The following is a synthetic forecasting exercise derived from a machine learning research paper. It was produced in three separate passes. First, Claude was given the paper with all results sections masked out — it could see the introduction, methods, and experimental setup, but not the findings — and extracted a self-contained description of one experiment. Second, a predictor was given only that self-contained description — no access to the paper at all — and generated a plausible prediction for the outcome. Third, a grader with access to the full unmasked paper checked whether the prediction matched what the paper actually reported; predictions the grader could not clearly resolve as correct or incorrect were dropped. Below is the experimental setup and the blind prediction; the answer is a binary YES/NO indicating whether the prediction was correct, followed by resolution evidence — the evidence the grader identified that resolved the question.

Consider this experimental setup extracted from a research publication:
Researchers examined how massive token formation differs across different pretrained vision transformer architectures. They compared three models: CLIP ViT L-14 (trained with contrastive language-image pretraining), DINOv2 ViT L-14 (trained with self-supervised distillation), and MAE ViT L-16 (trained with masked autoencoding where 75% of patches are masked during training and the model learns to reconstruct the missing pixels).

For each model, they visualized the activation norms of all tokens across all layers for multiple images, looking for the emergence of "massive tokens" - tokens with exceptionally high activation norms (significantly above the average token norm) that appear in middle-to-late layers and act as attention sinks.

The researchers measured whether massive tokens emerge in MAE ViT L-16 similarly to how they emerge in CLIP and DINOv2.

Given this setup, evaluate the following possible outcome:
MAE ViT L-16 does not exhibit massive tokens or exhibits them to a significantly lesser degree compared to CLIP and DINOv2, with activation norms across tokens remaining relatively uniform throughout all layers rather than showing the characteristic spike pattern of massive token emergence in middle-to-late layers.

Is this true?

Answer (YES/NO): YES